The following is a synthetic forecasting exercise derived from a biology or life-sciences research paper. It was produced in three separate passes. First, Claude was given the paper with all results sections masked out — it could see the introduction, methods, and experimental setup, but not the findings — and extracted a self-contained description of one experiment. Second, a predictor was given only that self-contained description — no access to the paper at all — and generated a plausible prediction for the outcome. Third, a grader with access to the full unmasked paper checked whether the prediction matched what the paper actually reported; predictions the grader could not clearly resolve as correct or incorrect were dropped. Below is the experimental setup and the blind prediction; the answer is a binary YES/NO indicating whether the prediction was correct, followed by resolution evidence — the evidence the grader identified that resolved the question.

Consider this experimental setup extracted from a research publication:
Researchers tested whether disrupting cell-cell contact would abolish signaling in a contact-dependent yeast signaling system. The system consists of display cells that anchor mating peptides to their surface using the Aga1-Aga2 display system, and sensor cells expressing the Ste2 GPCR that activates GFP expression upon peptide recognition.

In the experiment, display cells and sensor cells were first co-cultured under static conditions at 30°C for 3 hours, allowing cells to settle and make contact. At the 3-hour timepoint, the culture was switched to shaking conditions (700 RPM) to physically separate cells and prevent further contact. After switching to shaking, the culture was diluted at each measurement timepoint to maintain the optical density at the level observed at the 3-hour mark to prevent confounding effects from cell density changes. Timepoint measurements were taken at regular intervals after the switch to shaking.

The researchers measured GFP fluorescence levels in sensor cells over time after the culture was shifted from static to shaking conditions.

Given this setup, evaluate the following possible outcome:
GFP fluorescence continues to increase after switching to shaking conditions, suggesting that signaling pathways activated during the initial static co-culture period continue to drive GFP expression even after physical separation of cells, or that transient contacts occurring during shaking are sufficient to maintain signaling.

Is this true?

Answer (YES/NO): NO